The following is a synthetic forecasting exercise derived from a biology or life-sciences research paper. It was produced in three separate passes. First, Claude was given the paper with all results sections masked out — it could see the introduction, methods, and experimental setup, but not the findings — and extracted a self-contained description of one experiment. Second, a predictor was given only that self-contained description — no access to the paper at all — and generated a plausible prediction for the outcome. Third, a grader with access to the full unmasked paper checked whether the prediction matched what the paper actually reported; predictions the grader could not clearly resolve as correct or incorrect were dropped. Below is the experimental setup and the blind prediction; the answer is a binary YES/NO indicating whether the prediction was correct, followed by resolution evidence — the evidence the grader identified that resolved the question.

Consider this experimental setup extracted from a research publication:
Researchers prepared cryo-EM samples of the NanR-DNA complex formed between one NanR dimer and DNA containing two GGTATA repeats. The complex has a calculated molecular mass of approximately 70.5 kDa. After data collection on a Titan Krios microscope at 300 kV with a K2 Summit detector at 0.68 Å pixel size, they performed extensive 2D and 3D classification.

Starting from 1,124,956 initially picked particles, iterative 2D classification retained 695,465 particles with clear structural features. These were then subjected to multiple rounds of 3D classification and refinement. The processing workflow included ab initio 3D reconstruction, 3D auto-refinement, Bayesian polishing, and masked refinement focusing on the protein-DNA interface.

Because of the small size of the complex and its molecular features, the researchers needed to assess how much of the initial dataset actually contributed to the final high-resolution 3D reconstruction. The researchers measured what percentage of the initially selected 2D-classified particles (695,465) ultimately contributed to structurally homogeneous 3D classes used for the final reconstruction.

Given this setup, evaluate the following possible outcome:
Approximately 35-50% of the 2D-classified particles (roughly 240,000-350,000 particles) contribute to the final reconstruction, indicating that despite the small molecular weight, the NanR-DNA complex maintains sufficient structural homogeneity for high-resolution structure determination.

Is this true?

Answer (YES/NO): NO